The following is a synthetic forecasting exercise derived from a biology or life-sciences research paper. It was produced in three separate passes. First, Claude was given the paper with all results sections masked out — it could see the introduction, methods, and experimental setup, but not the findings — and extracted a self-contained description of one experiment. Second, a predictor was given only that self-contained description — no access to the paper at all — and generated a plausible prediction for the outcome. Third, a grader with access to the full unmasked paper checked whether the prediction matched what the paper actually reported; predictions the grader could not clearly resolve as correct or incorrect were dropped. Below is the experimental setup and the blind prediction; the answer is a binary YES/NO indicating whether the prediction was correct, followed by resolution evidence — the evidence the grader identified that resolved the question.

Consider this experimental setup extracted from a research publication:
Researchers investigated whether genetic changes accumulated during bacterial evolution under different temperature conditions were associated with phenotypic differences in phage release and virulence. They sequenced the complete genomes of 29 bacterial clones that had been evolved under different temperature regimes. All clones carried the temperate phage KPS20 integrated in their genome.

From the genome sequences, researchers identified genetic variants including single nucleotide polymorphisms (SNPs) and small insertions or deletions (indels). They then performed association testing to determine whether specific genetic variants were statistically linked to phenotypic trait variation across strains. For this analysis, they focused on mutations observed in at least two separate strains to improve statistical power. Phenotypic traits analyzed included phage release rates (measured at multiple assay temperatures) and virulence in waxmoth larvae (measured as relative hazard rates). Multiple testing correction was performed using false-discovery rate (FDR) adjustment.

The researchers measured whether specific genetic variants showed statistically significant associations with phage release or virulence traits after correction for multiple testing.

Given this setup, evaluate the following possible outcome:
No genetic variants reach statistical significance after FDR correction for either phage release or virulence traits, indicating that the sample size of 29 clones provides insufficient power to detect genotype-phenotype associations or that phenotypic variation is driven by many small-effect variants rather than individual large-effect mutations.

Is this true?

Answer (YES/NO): NO